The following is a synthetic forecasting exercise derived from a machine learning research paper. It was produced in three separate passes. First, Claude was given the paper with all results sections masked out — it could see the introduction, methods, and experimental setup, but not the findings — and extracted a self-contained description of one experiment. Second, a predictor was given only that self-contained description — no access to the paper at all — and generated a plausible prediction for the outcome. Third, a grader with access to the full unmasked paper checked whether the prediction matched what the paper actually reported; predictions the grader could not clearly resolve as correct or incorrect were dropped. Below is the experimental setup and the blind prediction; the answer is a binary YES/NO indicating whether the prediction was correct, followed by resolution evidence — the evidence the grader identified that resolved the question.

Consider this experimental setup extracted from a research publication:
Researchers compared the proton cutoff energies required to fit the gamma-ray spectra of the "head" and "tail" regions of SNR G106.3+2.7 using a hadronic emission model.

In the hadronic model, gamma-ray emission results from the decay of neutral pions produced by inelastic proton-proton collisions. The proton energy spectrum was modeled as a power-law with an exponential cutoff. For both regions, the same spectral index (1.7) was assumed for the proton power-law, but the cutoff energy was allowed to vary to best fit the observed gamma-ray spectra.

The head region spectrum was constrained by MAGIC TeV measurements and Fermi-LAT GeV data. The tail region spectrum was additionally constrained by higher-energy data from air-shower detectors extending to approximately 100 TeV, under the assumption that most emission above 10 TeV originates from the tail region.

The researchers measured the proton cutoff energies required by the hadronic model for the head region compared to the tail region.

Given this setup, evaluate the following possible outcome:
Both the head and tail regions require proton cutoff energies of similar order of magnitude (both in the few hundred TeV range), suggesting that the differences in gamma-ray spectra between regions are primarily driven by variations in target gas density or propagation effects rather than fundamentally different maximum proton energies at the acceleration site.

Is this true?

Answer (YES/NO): NO